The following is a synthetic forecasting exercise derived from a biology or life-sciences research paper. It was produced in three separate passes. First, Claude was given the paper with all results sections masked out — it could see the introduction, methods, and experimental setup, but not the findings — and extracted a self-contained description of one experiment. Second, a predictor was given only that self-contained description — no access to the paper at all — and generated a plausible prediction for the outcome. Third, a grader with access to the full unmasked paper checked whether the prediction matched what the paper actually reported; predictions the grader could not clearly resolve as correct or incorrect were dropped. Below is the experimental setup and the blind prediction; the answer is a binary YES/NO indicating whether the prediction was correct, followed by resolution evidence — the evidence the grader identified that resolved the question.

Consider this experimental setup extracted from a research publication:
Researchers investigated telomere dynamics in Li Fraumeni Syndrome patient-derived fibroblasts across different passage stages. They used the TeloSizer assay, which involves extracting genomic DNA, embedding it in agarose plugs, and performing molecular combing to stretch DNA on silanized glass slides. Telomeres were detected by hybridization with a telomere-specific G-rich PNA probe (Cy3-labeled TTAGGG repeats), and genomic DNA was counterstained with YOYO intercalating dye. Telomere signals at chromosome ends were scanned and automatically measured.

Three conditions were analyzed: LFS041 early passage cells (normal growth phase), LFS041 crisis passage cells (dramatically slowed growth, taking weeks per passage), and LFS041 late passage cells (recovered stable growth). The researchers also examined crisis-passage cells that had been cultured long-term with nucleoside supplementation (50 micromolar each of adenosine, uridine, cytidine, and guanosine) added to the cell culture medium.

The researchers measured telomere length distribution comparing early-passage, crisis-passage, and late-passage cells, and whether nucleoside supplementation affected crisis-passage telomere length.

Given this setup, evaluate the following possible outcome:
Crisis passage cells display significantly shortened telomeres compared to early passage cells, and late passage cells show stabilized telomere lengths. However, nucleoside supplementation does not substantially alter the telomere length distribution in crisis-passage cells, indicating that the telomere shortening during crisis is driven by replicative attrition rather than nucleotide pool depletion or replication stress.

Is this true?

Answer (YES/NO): NO